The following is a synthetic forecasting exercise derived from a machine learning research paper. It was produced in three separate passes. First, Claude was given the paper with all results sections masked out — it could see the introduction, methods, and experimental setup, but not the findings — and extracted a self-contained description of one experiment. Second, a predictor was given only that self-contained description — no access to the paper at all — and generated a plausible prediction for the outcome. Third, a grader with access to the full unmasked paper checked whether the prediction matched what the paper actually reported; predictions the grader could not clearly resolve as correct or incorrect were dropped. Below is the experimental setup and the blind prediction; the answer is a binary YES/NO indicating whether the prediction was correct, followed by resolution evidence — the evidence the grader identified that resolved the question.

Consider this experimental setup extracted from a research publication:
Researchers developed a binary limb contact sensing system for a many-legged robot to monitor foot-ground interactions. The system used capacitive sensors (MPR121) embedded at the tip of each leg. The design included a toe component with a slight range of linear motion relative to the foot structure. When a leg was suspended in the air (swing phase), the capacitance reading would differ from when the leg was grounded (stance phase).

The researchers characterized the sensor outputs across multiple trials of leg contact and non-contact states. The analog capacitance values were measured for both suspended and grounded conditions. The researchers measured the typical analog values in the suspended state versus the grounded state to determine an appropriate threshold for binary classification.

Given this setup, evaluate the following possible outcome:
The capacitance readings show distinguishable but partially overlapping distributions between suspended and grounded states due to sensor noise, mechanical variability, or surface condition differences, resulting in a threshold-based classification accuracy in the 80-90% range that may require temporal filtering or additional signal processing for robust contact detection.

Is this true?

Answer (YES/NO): NO